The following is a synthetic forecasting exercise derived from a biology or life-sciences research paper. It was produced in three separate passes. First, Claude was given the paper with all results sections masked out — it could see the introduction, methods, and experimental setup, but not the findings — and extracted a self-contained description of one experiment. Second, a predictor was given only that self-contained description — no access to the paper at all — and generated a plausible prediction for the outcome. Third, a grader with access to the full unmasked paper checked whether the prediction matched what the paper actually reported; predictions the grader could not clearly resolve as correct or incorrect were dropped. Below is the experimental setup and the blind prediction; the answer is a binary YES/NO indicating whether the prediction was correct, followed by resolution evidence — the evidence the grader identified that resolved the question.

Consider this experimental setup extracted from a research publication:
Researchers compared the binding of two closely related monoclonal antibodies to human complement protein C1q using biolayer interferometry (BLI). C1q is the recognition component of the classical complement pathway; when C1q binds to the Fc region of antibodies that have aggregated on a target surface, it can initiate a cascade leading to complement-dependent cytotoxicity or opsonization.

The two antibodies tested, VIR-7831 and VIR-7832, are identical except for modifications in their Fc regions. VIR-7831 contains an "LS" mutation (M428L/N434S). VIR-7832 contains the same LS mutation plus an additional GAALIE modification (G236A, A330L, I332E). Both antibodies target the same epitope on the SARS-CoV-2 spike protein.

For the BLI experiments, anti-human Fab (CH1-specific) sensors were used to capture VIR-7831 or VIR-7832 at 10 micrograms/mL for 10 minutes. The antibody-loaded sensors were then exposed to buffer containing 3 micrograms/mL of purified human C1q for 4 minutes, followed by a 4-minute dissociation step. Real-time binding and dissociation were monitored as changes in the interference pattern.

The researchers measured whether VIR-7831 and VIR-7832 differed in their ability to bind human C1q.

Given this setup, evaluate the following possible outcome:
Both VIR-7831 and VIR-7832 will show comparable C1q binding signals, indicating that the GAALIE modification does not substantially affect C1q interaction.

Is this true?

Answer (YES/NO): NO